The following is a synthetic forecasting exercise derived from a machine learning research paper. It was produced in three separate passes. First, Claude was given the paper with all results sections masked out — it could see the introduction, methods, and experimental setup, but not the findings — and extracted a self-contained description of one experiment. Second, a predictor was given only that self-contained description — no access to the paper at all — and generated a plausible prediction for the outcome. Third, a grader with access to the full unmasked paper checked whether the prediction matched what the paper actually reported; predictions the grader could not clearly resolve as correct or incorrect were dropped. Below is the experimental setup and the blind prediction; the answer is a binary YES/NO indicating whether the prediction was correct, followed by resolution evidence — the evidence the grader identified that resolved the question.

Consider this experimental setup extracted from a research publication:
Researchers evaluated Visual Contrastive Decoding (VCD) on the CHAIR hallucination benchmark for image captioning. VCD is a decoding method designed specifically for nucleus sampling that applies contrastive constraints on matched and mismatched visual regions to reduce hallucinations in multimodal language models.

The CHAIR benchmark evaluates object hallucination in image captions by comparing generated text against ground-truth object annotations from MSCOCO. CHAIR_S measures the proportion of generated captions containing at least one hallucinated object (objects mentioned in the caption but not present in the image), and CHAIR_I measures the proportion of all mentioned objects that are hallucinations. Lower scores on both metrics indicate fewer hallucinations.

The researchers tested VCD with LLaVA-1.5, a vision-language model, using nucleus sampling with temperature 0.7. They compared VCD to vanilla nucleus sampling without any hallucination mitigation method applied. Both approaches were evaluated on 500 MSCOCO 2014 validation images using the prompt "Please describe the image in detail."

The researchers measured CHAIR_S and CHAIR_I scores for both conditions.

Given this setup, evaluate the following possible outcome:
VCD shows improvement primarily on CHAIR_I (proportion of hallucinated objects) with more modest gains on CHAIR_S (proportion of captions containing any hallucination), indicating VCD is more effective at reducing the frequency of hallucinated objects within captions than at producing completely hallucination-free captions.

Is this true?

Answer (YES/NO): NO